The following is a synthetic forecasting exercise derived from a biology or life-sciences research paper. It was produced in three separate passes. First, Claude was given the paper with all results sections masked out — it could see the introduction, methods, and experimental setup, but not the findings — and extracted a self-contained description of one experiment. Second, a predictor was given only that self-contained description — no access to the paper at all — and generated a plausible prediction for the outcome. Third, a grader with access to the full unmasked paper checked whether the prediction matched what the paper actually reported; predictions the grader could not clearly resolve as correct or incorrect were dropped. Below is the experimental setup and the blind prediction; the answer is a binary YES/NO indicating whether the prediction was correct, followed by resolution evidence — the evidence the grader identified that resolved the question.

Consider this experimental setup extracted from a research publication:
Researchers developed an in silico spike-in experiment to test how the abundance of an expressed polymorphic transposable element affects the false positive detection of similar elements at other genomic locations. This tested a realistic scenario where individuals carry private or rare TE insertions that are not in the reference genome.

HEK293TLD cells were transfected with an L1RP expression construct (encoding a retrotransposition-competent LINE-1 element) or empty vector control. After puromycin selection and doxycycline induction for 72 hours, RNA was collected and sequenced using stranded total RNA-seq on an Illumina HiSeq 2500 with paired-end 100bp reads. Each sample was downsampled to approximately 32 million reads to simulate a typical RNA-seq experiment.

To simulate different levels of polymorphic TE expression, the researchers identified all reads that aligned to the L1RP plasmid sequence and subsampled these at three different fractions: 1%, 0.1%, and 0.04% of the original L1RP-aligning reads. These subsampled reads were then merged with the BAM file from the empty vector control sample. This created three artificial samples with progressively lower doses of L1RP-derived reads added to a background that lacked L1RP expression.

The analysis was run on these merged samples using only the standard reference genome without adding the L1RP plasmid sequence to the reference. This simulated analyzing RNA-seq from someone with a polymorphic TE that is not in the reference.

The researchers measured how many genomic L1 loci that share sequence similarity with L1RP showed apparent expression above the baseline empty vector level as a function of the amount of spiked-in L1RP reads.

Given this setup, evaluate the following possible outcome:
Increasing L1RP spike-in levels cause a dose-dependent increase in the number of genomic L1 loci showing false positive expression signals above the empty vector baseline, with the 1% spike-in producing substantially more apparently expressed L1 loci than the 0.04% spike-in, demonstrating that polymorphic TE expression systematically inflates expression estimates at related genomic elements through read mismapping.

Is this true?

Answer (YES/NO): NO